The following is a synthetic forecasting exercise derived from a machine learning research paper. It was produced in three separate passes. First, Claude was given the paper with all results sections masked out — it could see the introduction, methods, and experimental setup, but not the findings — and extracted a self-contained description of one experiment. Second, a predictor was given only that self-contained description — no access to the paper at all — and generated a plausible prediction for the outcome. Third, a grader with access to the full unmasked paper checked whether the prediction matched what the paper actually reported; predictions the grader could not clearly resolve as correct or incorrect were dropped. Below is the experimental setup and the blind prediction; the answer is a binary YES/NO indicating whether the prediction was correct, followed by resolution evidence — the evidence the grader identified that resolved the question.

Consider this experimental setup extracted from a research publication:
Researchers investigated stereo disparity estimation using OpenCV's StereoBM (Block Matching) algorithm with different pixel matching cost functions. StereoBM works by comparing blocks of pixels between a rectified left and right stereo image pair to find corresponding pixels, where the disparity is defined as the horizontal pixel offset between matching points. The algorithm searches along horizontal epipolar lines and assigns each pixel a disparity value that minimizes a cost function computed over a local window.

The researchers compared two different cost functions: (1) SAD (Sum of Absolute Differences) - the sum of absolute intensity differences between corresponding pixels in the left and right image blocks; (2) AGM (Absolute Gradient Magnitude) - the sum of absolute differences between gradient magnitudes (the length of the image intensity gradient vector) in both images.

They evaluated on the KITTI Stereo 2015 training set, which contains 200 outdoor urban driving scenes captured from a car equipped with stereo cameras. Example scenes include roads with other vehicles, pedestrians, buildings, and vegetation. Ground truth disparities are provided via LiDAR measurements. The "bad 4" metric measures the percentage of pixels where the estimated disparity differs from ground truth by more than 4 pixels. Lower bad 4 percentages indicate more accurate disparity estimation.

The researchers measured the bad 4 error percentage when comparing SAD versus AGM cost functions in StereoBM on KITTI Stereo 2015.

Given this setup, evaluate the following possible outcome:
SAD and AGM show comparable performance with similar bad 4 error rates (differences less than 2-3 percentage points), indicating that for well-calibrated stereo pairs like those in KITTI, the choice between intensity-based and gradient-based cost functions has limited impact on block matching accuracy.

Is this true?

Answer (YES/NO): YES